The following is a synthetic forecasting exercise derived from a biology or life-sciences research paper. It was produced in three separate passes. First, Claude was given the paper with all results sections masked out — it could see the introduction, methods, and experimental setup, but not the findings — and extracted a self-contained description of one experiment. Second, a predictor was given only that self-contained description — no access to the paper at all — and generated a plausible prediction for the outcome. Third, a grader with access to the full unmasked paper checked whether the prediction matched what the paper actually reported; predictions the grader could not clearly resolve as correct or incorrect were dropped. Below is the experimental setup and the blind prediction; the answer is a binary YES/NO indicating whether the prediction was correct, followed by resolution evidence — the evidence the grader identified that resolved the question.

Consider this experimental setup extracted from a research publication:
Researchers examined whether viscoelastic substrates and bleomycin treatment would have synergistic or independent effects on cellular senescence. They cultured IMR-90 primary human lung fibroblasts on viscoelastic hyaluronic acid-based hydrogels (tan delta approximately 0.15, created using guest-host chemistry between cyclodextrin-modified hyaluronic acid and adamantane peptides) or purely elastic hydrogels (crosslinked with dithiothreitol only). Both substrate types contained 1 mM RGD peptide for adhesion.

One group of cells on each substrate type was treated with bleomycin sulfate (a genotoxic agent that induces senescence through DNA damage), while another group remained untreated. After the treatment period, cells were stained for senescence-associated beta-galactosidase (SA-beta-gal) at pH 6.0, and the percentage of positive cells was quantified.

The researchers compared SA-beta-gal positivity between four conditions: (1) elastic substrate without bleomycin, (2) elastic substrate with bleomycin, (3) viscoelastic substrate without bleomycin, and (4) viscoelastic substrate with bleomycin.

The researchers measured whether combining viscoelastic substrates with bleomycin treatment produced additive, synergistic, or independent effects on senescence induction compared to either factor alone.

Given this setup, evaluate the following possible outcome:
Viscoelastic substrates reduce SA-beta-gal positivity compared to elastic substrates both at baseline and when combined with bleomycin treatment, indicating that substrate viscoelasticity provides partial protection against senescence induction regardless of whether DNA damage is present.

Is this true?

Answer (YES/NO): NO